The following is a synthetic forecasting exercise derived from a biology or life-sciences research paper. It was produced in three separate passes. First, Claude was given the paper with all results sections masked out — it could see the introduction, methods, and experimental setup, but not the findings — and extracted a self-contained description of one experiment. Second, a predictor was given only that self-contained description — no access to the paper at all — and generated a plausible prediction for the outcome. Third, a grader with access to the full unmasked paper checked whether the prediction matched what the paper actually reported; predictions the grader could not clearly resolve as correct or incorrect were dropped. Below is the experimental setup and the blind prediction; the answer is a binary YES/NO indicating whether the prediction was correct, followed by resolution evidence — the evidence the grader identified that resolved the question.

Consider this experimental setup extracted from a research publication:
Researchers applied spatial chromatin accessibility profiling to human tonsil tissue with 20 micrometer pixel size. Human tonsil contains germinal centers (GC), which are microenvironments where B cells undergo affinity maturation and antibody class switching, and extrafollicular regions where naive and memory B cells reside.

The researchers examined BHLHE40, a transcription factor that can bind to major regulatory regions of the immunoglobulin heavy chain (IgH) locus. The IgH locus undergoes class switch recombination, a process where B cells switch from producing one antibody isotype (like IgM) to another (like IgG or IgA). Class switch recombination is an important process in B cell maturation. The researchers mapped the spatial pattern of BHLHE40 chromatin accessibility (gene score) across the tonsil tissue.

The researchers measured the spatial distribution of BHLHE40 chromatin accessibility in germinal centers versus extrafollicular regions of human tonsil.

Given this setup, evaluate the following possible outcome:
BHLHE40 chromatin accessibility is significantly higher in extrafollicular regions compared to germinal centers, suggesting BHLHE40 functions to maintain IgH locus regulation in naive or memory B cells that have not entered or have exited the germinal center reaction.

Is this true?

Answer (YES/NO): YES